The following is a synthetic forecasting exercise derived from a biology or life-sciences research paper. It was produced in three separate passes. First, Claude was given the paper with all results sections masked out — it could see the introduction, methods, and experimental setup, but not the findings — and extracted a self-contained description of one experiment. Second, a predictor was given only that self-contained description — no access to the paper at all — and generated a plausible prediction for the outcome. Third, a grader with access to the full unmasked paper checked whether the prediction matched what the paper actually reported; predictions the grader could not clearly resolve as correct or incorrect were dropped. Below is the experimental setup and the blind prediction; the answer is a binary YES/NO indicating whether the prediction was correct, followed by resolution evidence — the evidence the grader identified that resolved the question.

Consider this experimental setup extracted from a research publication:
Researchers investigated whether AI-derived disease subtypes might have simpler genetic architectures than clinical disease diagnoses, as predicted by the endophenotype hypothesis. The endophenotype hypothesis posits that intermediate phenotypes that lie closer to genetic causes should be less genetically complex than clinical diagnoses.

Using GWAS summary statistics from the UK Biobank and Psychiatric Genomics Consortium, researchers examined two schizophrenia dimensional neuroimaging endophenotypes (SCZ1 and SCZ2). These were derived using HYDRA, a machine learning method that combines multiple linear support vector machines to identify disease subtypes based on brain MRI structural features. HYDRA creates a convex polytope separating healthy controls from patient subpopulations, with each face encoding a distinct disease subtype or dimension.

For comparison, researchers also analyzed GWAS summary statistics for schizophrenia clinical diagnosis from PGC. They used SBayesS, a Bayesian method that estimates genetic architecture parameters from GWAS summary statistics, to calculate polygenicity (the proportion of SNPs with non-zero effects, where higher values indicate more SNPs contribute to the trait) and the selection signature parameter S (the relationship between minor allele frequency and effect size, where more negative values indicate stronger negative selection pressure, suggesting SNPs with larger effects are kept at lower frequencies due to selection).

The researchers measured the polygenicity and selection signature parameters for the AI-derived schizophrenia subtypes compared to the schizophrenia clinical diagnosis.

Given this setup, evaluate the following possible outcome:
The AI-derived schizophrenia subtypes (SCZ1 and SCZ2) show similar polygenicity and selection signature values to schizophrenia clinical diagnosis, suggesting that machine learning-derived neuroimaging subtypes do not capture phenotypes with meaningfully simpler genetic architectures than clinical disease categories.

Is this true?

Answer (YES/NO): NO